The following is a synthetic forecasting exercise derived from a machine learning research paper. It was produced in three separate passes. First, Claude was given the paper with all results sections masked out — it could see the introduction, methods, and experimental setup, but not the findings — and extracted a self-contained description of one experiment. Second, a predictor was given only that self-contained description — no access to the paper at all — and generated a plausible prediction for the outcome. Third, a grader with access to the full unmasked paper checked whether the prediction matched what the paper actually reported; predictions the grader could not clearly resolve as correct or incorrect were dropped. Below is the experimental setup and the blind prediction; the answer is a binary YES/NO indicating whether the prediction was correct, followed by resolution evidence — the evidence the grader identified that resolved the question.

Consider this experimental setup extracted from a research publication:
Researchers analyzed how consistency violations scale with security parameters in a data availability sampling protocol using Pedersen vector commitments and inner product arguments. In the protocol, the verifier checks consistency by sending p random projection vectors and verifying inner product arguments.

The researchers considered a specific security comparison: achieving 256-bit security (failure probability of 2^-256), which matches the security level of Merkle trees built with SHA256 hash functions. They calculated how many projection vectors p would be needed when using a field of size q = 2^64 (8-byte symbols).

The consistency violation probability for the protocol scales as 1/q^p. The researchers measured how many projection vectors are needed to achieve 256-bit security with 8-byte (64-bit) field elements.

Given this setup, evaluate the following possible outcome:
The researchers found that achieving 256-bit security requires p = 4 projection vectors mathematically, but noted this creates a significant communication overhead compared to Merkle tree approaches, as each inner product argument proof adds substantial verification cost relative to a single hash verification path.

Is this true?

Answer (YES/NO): NO